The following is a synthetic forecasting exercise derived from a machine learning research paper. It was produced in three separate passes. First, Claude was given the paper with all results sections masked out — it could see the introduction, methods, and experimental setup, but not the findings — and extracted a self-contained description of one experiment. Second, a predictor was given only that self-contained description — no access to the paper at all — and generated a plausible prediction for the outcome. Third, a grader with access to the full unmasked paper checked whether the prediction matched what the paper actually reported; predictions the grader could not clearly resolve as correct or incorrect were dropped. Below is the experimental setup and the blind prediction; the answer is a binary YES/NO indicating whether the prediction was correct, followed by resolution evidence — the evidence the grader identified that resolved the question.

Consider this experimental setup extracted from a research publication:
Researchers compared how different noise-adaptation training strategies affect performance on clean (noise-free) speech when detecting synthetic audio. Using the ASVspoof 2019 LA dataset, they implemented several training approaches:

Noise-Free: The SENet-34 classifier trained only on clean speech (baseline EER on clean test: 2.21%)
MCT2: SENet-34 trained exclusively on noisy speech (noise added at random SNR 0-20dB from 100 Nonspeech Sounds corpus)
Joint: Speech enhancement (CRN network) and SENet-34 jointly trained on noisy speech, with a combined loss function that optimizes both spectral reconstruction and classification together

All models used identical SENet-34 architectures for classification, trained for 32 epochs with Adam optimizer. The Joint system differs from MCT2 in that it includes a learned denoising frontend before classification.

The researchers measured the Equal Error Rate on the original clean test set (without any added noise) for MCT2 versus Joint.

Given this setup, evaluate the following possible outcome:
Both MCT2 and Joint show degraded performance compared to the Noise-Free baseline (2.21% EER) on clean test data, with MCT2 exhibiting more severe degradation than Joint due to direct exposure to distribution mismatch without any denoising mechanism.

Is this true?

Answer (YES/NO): YES